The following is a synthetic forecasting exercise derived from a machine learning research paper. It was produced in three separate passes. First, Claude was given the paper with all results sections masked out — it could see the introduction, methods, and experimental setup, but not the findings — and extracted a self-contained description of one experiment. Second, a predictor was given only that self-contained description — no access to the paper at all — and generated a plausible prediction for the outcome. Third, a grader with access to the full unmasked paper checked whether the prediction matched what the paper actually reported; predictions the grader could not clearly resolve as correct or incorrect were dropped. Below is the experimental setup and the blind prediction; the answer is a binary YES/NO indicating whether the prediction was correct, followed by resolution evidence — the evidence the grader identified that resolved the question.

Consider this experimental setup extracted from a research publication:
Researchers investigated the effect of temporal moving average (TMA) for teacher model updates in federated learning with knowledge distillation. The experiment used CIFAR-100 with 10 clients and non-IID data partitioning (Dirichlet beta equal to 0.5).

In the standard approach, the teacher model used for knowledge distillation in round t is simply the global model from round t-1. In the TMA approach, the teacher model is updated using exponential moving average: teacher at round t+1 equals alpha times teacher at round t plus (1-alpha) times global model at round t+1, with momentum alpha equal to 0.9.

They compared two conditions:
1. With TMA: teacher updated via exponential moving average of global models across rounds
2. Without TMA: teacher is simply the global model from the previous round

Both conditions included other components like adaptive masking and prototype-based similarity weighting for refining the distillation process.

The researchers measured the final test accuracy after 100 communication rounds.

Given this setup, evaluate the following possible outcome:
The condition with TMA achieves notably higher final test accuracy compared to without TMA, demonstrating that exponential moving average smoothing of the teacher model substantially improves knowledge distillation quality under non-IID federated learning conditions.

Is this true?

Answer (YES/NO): NO